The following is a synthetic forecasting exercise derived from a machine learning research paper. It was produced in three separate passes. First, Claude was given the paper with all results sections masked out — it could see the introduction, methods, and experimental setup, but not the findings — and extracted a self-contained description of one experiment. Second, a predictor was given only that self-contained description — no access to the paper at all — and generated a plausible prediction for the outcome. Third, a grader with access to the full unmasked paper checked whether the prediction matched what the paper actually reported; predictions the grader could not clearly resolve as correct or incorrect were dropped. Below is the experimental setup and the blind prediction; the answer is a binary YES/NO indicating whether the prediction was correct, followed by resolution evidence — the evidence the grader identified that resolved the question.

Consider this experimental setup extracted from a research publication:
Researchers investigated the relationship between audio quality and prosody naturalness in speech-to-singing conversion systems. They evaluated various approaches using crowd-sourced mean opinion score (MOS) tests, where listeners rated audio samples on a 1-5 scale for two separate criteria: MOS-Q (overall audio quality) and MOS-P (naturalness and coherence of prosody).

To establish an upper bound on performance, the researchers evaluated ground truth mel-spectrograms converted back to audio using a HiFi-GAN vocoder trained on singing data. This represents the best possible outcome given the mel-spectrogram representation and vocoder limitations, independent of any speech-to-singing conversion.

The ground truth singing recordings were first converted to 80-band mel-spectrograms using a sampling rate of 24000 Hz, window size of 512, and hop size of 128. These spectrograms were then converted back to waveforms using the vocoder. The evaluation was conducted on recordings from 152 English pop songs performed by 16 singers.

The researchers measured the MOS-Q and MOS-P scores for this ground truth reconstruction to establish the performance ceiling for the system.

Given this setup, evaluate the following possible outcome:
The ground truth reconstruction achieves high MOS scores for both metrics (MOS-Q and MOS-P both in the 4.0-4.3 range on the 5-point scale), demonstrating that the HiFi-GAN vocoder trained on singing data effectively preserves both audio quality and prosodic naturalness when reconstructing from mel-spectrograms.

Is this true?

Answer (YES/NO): YES